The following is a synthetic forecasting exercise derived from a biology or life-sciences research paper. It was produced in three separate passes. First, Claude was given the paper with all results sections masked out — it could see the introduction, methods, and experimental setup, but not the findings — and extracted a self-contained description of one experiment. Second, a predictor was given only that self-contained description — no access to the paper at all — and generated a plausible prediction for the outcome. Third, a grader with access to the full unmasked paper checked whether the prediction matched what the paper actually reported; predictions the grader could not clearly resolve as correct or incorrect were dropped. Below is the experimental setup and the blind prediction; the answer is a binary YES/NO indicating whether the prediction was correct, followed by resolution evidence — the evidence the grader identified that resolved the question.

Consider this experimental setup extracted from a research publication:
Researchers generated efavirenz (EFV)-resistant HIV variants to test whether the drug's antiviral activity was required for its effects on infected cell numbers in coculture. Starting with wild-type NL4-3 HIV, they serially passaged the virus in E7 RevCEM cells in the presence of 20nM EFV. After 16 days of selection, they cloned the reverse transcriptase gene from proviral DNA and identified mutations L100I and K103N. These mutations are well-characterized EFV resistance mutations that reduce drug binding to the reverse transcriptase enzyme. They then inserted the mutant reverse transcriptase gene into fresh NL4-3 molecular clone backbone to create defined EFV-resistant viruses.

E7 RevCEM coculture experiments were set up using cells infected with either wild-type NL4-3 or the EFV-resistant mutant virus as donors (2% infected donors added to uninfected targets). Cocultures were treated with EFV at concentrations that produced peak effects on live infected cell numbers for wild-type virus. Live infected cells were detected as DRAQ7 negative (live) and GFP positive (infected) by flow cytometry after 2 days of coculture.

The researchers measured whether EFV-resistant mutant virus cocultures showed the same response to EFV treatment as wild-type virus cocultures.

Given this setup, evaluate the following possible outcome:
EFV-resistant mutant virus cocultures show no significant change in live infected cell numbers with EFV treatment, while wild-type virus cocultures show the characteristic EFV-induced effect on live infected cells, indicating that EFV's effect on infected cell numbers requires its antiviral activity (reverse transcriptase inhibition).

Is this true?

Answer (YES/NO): NO